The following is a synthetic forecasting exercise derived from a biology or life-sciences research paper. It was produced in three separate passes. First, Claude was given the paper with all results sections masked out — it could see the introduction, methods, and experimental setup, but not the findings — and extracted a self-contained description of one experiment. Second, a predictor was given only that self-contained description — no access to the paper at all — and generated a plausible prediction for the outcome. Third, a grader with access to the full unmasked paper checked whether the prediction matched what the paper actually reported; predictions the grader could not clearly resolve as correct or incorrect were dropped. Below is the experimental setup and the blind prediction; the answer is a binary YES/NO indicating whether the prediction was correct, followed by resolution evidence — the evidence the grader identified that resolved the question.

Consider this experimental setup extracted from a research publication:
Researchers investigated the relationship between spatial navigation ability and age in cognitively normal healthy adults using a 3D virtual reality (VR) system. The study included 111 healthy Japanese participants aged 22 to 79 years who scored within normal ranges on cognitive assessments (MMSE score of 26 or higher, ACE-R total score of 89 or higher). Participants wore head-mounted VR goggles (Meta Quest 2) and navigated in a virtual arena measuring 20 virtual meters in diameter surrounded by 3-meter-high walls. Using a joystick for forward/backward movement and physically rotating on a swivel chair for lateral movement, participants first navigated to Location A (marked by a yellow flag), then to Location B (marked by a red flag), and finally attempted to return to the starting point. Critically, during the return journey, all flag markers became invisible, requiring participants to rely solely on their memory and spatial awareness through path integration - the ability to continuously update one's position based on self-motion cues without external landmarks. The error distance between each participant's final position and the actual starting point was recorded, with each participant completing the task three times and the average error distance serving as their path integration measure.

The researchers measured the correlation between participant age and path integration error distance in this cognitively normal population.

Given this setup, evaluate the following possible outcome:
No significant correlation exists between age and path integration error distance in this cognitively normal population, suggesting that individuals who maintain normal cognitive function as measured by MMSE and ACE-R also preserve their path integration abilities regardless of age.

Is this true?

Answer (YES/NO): NO